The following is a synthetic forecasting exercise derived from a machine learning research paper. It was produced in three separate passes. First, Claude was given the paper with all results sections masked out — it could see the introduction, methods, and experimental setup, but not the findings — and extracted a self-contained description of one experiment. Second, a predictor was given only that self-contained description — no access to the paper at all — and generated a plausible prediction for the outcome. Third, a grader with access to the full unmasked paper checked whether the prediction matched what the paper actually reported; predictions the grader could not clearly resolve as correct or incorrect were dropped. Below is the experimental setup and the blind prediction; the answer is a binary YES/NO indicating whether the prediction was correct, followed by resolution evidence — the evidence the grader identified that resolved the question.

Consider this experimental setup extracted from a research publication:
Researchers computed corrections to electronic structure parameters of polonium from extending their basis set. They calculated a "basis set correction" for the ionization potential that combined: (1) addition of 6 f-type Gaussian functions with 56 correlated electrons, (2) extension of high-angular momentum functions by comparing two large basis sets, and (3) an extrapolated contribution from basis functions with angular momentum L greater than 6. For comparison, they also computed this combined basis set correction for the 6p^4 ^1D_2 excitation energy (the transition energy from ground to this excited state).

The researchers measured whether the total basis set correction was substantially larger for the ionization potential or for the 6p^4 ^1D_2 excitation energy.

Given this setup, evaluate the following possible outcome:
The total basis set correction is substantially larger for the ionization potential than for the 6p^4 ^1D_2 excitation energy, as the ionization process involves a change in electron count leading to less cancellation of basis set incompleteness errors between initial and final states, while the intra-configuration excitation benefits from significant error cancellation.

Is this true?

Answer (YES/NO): YES